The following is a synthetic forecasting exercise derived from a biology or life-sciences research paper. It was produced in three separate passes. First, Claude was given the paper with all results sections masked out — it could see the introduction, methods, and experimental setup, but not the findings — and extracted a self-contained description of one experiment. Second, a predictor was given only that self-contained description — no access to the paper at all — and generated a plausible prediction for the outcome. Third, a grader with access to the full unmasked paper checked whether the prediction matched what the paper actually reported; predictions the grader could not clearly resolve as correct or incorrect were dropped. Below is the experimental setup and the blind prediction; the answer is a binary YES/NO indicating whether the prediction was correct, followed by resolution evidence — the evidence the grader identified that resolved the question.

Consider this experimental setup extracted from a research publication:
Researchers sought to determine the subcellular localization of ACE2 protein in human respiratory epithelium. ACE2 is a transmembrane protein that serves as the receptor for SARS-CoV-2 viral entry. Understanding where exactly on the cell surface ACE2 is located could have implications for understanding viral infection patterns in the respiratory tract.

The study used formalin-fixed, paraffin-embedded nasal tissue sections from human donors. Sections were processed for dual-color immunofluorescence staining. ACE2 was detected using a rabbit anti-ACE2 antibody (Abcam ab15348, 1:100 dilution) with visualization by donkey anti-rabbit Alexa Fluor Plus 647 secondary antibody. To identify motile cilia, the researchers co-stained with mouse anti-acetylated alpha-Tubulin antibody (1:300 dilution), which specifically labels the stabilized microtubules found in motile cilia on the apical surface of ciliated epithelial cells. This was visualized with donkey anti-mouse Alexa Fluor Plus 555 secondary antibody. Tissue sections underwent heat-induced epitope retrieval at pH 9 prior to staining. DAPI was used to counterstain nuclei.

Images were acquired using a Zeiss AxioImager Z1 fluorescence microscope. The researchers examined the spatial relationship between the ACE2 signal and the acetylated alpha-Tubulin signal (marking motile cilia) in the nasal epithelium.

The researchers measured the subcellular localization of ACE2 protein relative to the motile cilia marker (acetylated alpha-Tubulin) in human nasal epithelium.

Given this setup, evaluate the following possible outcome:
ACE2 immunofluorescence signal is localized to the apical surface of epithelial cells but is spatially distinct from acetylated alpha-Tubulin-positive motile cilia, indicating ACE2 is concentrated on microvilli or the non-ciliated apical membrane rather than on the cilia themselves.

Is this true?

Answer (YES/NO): NO